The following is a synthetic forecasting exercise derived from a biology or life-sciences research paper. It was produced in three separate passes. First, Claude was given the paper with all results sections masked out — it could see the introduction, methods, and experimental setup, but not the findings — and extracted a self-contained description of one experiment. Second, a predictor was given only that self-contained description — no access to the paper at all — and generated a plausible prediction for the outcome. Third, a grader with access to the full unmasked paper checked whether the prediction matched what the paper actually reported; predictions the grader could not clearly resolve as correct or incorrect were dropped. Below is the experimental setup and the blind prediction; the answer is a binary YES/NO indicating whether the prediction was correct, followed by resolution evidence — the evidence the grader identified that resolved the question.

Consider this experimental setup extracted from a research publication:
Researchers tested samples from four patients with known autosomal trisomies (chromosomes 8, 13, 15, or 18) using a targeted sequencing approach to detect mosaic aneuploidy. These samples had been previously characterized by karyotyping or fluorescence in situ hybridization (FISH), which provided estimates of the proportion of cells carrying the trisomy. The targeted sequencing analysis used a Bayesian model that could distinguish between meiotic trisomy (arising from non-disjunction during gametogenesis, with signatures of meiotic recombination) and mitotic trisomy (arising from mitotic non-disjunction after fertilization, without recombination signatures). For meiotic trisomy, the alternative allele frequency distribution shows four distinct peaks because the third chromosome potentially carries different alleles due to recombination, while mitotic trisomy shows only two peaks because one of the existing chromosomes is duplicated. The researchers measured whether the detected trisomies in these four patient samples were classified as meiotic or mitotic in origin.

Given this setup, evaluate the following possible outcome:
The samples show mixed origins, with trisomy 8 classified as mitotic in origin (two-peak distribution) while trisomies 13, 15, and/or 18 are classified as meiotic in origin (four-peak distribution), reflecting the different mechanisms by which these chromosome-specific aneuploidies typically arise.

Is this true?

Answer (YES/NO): NO